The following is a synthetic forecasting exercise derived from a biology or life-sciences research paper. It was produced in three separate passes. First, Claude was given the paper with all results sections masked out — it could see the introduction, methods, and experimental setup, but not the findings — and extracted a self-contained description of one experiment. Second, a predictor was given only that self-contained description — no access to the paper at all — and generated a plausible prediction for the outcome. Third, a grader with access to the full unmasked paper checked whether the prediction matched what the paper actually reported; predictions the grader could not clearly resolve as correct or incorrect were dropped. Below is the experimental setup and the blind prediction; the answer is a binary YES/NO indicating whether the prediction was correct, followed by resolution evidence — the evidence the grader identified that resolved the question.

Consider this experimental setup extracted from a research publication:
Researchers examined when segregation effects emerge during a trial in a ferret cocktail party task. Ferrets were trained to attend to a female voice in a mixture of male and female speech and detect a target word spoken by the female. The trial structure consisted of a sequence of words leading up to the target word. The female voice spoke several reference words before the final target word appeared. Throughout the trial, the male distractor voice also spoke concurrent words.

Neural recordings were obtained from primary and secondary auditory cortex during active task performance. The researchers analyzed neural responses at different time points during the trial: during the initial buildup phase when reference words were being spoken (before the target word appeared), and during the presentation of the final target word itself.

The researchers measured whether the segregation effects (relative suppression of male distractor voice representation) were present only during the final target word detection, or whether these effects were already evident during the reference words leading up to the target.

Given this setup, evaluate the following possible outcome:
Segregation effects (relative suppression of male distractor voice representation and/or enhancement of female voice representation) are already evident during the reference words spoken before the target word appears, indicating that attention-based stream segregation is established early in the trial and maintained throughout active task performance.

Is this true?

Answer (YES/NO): YES